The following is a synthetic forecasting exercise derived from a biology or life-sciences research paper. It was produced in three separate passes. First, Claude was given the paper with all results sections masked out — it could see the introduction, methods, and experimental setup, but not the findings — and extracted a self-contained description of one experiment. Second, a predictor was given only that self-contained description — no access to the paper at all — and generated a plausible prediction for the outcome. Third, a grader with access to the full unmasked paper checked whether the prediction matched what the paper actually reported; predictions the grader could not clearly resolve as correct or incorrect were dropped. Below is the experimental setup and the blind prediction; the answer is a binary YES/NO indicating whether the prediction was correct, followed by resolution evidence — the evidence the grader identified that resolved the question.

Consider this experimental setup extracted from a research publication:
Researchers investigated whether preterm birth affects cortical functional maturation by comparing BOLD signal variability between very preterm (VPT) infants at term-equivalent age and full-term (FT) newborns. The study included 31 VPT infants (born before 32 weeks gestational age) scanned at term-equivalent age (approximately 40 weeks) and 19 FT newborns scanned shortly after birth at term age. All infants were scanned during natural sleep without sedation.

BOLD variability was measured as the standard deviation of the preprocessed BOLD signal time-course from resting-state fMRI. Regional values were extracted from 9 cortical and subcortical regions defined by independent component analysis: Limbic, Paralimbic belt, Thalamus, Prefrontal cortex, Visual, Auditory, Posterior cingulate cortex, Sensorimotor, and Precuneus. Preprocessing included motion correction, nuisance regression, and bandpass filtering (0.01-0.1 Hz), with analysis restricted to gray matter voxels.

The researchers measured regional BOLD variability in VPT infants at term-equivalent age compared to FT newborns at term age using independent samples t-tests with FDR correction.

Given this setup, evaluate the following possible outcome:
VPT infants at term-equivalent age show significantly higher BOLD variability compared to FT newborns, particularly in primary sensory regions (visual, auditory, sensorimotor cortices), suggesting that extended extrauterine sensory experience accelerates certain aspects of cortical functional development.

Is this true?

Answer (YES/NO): NO